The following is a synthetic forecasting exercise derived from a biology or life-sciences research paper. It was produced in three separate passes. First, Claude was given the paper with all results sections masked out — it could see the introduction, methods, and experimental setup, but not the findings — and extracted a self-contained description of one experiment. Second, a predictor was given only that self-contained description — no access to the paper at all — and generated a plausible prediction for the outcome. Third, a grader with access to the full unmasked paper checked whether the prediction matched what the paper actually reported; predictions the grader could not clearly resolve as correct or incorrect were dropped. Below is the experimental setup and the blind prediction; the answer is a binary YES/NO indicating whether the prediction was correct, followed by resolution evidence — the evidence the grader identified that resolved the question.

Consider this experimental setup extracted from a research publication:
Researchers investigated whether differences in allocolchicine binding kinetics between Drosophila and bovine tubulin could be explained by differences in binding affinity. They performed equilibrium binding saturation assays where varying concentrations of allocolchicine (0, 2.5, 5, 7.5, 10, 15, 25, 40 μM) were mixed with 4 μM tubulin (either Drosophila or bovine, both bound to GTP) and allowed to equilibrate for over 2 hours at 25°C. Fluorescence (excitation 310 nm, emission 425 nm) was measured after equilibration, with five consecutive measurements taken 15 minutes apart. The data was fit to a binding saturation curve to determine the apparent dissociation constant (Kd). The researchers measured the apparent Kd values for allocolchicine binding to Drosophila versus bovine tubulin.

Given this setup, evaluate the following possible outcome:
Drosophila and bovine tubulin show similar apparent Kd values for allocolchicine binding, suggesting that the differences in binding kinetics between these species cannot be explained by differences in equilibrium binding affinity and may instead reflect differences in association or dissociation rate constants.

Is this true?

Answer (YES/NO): YES